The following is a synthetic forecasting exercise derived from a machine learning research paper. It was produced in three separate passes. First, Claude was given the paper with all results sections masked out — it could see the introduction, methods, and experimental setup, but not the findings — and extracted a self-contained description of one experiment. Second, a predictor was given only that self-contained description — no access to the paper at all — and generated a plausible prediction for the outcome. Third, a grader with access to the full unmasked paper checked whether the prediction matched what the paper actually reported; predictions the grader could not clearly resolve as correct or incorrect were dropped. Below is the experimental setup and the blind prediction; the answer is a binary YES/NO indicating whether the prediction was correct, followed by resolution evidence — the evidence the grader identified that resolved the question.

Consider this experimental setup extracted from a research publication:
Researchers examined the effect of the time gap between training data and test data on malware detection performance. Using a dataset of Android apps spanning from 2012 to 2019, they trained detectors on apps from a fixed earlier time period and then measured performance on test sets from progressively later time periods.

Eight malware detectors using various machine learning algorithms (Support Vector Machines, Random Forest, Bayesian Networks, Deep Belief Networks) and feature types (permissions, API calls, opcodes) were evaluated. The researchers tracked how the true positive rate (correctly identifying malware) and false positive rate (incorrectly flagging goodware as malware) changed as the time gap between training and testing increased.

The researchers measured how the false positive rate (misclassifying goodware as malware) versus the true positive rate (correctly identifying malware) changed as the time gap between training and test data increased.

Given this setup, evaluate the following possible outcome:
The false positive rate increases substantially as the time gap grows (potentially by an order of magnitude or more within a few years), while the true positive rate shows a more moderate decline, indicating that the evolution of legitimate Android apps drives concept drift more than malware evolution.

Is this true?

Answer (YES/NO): NO